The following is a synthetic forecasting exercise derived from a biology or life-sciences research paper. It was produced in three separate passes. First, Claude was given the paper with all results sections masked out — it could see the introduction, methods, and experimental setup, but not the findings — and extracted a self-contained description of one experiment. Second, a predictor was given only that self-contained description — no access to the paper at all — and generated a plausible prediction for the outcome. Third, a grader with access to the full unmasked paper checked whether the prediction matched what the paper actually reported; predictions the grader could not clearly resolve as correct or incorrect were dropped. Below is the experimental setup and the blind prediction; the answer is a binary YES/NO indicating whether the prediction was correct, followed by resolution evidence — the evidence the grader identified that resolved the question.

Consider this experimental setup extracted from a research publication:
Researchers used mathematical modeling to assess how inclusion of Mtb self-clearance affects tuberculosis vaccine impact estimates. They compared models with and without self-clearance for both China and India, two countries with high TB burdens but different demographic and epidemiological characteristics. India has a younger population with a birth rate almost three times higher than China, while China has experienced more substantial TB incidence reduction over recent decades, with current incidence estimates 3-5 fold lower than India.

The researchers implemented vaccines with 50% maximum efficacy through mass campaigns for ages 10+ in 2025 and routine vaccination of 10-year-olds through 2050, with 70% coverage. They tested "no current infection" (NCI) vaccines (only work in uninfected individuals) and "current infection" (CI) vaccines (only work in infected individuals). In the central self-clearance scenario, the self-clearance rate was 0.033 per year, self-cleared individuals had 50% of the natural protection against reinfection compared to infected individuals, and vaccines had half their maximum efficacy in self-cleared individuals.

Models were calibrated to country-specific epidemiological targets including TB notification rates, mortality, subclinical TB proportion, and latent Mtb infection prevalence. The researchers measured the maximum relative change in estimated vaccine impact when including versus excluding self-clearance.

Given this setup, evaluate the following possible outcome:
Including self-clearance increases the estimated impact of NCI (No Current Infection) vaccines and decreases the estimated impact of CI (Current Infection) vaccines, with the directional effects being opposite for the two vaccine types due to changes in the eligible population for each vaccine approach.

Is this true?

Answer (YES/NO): NO